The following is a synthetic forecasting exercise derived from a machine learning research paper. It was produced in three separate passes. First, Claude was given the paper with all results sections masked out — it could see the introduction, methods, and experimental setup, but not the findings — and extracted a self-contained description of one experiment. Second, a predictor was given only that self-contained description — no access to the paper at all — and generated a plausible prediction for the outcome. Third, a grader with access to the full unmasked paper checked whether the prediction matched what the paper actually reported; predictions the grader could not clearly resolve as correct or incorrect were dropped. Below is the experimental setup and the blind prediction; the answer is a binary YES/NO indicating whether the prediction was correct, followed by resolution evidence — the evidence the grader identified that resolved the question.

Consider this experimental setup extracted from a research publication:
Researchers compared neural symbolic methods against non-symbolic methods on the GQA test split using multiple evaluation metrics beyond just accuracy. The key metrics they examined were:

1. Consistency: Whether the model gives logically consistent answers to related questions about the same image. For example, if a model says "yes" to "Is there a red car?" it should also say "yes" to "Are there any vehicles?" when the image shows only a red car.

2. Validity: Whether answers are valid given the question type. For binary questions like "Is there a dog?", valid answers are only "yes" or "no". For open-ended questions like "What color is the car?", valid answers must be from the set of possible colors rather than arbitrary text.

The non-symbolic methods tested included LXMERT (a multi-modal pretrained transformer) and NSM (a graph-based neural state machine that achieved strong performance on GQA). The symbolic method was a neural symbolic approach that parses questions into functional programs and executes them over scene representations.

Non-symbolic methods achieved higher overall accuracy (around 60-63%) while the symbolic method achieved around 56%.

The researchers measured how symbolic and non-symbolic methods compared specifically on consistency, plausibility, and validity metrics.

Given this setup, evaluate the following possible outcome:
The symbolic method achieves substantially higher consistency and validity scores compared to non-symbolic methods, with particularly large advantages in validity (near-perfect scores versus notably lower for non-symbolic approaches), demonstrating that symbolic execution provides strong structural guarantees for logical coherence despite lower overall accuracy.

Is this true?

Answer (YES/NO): NO